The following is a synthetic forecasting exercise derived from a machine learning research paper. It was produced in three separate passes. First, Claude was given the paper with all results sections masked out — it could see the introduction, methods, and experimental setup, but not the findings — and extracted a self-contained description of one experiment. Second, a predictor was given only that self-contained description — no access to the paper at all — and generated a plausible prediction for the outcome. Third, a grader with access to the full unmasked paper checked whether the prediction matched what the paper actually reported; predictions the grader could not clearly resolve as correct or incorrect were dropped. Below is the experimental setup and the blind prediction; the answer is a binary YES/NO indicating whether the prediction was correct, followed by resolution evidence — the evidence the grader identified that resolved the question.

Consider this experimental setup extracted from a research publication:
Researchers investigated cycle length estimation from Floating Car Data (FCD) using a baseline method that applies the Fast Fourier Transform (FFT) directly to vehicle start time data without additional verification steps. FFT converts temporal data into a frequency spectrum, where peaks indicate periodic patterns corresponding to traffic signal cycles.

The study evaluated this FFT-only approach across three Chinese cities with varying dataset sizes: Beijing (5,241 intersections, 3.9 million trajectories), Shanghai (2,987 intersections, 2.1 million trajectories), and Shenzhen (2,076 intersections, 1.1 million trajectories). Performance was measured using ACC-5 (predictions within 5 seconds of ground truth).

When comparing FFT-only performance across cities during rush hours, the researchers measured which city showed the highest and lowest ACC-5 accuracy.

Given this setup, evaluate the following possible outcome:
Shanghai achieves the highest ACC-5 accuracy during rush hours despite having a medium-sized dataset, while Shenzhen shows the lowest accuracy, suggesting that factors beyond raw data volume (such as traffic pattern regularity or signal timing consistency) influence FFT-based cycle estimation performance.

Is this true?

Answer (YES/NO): NO